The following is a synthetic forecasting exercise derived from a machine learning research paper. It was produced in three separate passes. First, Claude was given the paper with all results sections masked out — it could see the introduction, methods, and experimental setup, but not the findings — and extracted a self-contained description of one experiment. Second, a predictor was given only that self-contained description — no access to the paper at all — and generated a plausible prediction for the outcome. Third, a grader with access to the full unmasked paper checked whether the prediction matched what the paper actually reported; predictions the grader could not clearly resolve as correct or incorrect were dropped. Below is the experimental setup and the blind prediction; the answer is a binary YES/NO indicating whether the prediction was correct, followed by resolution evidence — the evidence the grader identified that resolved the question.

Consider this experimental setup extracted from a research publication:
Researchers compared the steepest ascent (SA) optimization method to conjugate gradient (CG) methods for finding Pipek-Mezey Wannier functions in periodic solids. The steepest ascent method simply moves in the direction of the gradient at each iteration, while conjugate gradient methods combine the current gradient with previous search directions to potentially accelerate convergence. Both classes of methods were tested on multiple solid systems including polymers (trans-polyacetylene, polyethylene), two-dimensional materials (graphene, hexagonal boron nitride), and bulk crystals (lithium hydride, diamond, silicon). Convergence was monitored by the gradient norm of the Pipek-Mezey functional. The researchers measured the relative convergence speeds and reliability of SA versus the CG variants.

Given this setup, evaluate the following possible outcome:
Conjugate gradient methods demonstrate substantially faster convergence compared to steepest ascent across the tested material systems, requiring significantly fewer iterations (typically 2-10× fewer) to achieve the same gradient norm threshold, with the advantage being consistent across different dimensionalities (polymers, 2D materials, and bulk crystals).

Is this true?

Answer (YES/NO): NO